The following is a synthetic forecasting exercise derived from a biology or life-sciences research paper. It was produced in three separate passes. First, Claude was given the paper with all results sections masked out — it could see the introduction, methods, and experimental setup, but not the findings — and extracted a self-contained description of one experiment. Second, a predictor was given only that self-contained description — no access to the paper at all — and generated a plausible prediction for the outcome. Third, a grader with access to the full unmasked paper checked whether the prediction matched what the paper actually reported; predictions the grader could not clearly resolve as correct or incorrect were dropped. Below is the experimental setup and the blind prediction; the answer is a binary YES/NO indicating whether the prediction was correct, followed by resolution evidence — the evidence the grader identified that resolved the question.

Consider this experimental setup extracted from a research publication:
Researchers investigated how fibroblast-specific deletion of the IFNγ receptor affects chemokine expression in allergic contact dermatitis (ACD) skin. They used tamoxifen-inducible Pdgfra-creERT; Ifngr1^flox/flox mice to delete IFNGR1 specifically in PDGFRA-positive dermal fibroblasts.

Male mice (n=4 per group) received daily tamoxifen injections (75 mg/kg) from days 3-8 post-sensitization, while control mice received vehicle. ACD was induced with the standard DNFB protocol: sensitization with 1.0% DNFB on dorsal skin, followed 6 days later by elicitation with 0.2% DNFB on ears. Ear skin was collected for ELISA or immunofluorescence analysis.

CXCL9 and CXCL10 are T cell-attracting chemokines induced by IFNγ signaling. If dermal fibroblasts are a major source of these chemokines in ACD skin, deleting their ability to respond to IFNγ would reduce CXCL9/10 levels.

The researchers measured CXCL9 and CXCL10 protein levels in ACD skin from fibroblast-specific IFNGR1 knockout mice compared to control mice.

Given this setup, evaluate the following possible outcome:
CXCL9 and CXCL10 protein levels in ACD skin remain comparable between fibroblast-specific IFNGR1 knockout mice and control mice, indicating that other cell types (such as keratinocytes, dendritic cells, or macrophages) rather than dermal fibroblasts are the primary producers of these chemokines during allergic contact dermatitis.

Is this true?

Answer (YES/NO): NO